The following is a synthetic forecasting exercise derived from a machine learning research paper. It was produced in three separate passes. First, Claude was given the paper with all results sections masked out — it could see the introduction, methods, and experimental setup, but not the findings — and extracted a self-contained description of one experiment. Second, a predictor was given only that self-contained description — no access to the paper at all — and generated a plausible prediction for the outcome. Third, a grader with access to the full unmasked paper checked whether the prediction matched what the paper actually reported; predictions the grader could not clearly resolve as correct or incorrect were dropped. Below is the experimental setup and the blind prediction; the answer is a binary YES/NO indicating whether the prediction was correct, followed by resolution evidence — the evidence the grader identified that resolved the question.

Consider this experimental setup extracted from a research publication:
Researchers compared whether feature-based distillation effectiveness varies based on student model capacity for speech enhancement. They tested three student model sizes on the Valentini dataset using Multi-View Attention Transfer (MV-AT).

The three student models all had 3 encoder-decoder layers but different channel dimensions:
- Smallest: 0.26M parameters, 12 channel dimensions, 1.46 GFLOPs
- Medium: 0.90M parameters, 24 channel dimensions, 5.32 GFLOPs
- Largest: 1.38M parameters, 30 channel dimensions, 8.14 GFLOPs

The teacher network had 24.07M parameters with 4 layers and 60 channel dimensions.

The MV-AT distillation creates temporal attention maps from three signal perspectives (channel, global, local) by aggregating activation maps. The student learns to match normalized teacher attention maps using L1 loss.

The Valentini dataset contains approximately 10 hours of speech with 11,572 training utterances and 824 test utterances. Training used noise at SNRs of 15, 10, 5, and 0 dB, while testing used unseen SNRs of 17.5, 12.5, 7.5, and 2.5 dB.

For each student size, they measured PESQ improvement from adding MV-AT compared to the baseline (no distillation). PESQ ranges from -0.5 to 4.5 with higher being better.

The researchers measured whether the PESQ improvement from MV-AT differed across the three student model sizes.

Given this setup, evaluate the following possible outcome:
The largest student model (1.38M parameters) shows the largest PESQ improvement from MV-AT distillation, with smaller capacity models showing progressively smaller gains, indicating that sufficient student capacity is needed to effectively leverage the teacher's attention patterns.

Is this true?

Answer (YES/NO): NO